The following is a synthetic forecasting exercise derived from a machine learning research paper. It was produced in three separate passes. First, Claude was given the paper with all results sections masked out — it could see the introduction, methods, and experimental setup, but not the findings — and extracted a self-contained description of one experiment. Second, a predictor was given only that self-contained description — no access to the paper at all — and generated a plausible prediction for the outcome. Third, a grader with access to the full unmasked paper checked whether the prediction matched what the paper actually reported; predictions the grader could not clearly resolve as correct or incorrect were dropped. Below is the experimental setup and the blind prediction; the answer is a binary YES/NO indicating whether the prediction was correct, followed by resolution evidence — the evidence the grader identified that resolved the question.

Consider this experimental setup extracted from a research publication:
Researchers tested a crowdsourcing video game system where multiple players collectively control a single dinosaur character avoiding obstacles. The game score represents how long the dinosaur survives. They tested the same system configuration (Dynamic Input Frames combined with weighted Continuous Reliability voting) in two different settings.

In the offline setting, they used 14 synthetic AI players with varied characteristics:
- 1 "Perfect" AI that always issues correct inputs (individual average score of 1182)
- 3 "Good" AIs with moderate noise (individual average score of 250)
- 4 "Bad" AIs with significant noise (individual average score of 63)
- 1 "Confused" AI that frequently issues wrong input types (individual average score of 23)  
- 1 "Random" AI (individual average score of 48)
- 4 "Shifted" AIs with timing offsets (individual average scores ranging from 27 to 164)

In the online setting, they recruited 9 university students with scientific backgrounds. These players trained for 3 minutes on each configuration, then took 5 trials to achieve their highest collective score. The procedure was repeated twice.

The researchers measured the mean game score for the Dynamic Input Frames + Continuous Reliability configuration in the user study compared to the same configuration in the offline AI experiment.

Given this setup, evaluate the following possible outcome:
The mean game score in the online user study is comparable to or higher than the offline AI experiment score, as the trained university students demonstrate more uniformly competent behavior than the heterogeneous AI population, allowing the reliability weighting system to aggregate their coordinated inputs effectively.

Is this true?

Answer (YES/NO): NO